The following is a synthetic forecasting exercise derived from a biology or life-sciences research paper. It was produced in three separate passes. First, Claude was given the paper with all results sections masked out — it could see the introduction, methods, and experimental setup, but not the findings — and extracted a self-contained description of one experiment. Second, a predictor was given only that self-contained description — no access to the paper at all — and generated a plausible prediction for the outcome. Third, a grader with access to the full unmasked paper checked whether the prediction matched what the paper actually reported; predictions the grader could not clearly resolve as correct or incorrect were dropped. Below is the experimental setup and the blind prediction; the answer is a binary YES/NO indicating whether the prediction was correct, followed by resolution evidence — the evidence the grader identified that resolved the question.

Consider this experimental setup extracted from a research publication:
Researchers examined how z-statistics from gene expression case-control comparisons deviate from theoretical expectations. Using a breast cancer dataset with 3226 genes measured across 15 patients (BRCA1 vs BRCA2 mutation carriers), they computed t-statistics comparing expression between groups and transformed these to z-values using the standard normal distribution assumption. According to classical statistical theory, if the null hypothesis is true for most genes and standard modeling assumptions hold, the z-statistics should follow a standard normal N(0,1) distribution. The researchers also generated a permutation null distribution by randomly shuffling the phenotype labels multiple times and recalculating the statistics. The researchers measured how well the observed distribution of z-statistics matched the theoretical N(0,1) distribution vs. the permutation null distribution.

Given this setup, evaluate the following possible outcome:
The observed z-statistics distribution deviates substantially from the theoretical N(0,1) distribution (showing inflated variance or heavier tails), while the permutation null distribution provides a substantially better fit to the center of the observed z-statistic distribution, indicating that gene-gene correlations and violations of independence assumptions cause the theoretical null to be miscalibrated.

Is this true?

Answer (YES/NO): NO